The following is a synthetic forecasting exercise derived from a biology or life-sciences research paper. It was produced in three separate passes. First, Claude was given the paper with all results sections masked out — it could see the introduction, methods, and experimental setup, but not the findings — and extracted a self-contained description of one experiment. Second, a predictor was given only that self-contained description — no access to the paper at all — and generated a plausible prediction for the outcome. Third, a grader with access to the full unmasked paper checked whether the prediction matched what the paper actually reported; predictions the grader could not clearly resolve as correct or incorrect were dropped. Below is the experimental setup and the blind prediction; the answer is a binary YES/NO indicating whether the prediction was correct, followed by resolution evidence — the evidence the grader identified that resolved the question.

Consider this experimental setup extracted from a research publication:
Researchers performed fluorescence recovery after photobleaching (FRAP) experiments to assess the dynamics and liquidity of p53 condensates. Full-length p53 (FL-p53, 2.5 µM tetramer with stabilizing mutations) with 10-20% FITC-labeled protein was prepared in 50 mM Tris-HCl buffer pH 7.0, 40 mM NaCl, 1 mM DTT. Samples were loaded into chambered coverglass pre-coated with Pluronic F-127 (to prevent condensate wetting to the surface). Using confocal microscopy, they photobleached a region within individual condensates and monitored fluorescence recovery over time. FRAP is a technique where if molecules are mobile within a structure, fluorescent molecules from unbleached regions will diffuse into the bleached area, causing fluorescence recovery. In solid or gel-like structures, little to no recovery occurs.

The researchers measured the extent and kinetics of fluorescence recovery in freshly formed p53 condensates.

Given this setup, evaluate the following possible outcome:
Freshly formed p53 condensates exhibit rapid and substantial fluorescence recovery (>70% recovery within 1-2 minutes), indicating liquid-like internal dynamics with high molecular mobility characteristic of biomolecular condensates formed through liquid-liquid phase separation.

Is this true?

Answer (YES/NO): NO